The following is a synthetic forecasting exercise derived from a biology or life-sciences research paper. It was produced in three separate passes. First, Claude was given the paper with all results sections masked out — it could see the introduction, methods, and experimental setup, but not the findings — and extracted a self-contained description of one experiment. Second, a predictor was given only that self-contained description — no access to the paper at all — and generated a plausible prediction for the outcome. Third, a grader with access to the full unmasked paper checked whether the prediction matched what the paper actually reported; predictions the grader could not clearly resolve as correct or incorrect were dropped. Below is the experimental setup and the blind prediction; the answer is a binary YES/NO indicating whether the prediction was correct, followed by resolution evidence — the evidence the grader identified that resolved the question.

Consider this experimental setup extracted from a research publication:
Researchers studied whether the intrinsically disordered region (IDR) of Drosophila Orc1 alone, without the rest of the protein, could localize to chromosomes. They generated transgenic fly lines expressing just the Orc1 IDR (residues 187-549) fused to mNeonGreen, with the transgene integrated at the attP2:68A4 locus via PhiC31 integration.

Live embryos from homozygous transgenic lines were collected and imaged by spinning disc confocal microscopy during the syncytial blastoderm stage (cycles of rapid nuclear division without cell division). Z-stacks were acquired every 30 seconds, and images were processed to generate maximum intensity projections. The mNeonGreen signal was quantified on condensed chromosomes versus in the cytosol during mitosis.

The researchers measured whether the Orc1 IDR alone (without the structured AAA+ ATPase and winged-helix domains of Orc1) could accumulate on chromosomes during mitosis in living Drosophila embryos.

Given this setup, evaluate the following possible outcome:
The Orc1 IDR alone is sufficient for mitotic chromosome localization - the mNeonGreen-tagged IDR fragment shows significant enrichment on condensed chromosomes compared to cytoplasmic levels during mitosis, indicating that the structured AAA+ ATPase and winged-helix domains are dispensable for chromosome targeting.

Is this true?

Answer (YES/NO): YES